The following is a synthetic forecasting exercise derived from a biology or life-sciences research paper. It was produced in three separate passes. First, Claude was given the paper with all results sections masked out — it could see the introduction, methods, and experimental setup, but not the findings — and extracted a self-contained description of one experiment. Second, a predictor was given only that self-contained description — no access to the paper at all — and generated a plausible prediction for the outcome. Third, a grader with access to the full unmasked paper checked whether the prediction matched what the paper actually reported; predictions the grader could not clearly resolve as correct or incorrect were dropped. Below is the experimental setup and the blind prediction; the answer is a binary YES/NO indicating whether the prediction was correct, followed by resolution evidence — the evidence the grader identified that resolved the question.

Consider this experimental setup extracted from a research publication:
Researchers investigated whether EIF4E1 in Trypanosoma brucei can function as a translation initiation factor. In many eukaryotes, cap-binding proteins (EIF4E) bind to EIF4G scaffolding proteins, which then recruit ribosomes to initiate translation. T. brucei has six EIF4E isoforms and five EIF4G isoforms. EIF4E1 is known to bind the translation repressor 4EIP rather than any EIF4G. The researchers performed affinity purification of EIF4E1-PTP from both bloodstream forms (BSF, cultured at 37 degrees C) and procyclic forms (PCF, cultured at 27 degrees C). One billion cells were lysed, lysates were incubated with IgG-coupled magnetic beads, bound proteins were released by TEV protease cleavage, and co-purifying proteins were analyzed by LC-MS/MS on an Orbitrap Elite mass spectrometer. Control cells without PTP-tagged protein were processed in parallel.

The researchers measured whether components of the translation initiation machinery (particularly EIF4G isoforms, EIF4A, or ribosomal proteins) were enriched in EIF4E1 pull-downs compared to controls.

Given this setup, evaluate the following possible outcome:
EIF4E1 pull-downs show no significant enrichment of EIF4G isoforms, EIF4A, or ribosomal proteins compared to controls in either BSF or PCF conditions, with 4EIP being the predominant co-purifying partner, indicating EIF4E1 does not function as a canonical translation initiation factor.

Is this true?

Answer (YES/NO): YES